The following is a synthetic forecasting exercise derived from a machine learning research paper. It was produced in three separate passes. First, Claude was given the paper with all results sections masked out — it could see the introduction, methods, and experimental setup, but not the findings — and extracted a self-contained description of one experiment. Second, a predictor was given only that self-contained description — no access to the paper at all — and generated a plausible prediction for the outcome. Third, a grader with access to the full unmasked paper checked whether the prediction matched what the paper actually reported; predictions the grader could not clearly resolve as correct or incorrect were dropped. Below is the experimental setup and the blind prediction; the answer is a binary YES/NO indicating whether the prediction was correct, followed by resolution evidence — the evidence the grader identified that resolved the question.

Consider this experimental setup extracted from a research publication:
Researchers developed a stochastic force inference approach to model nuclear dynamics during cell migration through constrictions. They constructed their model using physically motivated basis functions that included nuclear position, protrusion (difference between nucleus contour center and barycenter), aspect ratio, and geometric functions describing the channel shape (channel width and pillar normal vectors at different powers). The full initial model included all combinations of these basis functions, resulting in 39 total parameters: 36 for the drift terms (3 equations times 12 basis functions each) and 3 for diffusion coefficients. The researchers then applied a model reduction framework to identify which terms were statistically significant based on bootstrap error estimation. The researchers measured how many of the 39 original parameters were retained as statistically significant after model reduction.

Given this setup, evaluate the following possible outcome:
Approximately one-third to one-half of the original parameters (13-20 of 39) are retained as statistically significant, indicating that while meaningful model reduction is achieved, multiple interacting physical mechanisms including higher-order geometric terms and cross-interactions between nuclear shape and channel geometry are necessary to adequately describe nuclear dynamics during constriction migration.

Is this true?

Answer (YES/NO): YES